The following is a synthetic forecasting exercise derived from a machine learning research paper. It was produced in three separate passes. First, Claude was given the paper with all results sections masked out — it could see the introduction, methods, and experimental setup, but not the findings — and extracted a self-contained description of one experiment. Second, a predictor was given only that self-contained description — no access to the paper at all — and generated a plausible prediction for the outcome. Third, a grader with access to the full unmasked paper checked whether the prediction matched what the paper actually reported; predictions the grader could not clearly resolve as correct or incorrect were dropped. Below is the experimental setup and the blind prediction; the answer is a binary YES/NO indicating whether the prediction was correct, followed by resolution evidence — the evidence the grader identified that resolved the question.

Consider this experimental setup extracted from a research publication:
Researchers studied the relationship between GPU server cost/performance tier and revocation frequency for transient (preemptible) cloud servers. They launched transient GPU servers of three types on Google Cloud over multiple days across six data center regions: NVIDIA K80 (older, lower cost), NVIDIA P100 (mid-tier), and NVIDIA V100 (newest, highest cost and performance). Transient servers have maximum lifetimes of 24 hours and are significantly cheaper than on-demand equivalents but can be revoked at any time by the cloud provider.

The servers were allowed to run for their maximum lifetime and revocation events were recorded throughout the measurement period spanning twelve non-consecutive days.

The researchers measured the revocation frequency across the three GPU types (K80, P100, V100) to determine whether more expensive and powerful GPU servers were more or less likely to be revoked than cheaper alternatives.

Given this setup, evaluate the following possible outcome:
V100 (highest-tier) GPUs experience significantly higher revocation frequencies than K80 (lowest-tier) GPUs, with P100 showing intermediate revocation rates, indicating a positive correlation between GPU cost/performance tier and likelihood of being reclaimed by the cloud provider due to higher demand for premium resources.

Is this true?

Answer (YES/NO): YES